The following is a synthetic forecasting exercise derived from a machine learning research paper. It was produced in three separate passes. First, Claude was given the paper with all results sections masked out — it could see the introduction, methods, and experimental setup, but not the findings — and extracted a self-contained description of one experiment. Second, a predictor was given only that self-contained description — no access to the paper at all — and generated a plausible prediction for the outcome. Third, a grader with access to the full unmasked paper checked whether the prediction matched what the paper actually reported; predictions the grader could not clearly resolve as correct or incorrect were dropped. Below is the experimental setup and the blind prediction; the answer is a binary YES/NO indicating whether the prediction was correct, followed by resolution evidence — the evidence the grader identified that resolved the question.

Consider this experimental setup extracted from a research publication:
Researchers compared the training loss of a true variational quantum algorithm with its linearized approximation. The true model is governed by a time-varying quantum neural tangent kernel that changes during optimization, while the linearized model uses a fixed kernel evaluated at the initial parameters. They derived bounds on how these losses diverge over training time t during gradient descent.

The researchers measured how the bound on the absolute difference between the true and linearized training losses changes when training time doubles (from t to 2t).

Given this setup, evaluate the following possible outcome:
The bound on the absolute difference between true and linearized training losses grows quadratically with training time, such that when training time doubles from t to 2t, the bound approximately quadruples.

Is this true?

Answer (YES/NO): YES